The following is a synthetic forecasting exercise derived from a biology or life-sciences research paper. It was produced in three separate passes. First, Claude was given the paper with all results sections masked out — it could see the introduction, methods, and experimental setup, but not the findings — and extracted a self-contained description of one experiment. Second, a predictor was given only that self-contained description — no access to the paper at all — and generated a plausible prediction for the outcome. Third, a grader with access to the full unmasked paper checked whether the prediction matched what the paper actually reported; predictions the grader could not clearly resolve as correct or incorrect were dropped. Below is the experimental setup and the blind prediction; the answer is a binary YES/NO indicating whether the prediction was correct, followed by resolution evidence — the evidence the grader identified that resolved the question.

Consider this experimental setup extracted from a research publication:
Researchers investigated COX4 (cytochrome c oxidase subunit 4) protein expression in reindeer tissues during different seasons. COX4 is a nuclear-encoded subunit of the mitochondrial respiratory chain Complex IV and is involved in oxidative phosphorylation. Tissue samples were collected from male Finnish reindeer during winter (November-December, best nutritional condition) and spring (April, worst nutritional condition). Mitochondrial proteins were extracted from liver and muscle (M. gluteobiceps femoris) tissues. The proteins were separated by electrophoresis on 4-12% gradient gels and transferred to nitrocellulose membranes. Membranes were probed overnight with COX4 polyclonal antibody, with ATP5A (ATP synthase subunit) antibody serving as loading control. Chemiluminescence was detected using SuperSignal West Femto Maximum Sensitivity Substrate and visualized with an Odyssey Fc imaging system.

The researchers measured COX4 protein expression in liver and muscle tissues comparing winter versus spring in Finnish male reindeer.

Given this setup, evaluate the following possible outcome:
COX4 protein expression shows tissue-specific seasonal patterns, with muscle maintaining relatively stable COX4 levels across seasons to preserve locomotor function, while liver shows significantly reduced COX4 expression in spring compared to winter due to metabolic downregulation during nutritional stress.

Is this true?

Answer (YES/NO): YES